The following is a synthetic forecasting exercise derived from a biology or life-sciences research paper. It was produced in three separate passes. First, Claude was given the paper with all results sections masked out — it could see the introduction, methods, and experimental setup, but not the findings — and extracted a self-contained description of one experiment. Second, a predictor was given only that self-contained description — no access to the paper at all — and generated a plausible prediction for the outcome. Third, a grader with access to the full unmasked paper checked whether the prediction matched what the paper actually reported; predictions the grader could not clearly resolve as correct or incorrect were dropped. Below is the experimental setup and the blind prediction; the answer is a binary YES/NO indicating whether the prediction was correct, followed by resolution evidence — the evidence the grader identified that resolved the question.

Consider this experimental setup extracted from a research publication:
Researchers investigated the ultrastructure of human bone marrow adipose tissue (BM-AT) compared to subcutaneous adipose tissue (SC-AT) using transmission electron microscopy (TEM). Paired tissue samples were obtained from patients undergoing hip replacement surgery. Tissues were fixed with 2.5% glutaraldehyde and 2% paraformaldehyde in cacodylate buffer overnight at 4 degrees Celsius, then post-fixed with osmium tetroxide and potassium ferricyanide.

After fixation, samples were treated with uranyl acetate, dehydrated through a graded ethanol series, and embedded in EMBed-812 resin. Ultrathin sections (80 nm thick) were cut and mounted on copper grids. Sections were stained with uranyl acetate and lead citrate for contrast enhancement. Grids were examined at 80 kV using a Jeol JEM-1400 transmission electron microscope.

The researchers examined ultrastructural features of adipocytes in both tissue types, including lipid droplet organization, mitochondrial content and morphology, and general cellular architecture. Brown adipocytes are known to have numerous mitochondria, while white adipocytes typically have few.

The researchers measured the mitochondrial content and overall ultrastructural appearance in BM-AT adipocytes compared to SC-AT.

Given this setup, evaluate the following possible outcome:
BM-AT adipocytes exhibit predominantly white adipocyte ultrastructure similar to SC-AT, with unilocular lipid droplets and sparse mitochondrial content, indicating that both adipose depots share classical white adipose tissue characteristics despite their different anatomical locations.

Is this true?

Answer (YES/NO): YES